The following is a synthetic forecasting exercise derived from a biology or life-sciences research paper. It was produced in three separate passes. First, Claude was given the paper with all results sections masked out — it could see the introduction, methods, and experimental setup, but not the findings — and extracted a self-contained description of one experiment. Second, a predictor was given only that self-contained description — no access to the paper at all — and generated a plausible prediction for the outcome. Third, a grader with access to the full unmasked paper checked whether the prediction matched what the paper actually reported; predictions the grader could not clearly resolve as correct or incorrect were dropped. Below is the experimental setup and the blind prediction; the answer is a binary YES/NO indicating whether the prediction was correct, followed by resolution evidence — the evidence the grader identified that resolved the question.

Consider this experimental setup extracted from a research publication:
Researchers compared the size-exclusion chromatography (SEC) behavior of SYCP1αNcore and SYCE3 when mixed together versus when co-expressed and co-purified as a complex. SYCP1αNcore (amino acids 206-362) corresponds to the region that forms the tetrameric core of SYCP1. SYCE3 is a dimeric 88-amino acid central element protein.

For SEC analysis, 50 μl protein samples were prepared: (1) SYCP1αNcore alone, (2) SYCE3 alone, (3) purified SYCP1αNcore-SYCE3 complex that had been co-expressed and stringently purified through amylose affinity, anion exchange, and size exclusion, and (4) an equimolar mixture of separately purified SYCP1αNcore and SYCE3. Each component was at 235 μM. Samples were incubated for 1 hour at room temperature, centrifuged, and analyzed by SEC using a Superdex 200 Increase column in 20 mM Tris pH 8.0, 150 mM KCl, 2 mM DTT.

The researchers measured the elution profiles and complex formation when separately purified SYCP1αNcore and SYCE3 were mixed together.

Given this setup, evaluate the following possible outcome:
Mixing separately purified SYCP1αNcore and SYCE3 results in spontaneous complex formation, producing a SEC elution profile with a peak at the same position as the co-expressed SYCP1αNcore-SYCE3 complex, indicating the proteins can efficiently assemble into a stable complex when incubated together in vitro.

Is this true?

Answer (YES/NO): YES